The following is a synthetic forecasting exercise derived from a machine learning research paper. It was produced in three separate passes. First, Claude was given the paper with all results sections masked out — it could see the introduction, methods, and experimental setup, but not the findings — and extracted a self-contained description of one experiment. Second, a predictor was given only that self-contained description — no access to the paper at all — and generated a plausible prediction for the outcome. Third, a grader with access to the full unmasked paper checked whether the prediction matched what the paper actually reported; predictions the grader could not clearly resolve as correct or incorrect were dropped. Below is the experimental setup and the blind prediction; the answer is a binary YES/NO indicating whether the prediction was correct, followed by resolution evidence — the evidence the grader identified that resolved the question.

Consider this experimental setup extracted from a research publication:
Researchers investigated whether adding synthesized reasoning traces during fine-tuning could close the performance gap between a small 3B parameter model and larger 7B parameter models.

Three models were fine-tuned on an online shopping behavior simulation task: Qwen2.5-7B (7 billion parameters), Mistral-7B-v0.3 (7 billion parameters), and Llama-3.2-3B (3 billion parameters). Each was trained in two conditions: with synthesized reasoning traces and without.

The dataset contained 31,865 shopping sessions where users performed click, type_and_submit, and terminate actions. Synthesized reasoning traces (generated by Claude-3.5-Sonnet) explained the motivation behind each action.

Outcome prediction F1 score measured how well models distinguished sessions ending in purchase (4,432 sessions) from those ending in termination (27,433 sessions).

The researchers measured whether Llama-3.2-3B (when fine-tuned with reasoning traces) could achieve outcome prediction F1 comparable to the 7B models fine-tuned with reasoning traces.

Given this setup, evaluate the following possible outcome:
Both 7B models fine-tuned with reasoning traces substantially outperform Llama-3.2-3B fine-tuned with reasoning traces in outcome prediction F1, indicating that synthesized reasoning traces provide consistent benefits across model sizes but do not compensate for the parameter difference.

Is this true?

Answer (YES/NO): NO